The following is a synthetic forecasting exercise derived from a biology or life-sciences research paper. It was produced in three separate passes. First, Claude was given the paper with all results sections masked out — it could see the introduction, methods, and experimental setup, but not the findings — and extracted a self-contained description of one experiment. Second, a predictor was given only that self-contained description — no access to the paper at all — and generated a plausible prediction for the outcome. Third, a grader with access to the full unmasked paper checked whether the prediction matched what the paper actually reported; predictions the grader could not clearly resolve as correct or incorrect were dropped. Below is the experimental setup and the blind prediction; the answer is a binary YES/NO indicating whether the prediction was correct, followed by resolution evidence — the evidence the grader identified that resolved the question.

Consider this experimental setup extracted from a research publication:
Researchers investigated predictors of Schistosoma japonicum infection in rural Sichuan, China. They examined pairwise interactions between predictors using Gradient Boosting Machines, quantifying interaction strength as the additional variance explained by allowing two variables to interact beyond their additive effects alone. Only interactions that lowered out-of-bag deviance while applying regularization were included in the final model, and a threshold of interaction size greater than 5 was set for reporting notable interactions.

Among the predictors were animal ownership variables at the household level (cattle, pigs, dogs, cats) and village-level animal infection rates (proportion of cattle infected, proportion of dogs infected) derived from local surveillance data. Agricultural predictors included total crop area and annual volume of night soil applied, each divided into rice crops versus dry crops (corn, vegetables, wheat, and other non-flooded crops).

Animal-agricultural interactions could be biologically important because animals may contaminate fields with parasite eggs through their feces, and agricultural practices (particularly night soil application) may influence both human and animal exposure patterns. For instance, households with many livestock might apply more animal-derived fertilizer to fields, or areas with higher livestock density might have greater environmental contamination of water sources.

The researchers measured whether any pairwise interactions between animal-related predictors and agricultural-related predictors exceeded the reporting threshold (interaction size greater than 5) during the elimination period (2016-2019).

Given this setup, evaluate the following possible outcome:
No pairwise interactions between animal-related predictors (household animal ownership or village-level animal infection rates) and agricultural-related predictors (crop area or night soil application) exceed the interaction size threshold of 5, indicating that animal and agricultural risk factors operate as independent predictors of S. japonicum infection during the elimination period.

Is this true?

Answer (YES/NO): YES